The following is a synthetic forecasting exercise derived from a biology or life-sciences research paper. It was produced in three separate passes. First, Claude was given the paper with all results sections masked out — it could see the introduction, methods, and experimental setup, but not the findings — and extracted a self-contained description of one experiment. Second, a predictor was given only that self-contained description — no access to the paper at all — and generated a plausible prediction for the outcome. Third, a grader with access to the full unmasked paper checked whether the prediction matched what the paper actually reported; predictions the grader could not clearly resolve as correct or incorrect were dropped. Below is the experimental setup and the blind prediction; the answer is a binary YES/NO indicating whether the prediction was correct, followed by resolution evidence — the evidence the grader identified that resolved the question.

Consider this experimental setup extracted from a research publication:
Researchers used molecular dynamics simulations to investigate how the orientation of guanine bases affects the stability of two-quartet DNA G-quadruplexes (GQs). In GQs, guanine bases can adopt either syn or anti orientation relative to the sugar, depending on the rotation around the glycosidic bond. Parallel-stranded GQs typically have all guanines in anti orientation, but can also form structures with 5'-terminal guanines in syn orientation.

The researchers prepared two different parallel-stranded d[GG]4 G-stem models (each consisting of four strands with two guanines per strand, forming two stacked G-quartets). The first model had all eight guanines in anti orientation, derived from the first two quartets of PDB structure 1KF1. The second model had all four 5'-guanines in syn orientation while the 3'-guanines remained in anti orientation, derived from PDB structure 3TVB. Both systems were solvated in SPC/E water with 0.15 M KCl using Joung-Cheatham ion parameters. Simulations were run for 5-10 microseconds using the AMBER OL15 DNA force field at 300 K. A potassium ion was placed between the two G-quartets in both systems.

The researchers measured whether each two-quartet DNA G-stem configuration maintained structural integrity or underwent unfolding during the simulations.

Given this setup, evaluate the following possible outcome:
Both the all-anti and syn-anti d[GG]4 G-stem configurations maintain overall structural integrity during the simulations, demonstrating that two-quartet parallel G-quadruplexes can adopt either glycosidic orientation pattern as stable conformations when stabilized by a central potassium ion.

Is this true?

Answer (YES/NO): NO